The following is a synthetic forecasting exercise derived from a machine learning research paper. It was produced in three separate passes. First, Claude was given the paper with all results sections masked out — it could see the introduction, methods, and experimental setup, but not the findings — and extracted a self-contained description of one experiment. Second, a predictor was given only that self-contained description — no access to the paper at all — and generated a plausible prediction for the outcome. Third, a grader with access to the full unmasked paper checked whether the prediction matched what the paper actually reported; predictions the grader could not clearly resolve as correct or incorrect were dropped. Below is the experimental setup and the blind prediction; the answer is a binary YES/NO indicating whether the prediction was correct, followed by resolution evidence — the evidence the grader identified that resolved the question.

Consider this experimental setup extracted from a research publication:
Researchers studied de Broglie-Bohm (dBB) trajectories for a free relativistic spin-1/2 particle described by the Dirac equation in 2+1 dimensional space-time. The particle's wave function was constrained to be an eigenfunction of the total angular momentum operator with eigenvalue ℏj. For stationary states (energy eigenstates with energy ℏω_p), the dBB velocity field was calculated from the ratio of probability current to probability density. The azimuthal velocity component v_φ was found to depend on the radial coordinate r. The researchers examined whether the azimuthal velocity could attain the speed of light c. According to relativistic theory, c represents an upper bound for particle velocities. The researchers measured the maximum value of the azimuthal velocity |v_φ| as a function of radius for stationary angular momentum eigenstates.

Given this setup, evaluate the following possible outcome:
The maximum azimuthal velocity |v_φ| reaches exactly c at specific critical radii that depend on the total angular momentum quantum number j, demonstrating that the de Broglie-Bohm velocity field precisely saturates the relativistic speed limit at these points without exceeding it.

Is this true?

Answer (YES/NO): YES